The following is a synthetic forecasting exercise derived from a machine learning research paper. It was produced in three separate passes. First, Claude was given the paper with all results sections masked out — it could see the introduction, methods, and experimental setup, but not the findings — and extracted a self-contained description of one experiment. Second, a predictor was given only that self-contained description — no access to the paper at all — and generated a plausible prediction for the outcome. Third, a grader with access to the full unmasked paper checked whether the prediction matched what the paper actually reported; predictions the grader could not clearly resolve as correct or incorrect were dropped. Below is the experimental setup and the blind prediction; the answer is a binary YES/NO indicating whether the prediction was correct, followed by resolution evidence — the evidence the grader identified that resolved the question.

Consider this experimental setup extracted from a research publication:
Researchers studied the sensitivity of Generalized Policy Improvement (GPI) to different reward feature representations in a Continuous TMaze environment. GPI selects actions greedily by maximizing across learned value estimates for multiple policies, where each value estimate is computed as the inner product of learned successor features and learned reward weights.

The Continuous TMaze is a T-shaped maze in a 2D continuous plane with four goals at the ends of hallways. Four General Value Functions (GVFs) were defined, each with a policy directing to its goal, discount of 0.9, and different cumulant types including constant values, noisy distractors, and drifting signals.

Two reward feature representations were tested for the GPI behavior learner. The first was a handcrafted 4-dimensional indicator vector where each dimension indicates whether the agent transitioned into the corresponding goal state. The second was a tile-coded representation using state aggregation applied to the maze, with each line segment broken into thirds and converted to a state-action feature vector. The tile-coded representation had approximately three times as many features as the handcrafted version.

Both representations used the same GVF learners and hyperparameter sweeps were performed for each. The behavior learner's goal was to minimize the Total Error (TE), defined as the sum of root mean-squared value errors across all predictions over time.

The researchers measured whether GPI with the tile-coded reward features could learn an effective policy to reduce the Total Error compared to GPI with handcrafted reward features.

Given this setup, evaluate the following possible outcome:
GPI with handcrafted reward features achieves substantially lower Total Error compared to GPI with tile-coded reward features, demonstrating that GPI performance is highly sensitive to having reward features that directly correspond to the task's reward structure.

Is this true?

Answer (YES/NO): YES